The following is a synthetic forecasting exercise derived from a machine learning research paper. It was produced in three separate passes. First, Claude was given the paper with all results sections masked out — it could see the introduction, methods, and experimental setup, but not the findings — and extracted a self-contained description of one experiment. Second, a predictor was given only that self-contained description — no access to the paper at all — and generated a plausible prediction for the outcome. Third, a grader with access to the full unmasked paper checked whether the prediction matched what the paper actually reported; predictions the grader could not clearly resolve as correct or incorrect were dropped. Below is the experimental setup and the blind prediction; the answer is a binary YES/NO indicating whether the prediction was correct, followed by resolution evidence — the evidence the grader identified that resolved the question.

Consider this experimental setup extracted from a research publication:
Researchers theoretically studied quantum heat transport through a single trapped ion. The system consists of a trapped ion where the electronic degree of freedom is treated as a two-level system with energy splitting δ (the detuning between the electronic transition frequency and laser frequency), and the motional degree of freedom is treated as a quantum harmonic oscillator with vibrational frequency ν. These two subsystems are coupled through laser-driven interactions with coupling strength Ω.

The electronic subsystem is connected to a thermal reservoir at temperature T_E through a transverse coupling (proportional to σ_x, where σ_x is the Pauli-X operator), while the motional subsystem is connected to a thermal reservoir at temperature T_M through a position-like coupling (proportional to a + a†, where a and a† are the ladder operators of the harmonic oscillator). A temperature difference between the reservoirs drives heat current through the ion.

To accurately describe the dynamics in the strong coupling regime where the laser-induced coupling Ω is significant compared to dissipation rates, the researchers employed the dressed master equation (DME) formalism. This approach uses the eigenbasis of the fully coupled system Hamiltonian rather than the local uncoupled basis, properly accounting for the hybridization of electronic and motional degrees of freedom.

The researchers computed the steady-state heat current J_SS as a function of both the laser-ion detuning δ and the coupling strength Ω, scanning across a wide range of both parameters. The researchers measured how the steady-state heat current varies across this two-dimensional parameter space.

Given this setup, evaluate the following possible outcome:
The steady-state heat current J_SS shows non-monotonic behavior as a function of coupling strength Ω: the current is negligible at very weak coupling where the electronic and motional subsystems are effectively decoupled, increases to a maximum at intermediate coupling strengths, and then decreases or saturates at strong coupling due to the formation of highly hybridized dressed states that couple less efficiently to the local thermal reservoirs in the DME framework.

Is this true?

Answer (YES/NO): NO